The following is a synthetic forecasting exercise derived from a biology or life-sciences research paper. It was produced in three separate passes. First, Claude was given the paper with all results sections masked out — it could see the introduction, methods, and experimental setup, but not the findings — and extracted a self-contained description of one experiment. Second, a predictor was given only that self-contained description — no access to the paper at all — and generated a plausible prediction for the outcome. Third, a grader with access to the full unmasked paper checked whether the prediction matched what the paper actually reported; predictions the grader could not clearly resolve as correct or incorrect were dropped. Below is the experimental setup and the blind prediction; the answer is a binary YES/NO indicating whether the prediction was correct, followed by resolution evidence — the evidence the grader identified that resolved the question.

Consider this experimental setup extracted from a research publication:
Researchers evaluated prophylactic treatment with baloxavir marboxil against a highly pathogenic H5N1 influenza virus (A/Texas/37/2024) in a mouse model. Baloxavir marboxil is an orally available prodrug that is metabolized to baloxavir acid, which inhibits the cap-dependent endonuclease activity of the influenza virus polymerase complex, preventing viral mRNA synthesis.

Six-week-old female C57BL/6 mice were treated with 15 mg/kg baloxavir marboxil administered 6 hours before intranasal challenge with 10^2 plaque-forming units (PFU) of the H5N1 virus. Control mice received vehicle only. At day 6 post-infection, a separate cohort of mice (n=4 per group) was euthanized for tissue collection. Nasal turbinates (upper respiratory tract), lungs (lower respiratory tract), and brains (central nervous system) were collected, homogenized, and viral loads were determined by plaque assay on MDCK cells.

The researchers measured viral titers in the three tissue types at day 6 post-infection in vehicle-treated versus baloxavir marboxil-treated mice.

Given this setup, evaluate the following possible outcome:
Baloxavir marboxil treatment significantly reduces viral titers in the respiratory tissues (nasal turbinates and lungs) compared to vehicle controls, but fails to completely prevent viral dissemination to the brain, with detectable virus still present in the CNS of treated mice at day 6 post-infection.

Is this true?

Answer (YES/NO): NO